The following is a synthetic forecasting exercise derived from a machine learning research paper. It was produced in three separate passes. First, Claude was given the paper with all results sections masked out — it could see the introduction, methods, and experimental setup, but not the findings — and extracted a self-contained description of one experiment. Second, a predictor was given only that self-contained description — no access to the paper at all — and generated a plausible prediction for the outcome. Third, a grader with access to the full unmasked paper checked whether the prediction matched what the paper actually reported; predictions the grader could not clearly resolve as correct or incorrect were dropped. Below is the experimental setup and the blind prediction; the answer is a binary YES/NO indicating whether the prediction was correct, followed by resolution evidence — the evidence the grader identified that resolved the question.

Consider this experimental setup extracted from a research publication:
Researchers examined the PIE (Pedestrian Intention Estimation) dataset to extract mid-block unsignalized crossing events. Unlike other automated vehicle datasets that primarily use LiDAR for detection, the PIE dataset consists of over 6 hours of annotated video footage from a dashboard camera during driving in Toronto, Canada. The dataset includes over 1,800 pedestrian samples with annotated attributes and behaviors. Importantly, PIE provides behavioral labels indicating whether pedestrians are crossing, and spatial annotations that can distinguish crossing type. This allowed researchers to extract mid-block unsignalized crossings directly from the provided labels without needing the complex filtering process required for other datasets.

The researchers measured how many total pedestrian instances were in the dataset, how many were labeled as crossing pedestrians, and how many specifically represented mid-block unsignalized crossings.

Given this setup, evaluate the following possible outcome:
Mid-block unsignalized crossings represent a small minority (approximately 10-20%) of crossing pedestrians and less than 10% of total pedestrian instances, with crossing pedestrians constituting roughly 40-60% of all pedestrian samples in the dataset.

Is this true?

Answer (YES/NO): NO